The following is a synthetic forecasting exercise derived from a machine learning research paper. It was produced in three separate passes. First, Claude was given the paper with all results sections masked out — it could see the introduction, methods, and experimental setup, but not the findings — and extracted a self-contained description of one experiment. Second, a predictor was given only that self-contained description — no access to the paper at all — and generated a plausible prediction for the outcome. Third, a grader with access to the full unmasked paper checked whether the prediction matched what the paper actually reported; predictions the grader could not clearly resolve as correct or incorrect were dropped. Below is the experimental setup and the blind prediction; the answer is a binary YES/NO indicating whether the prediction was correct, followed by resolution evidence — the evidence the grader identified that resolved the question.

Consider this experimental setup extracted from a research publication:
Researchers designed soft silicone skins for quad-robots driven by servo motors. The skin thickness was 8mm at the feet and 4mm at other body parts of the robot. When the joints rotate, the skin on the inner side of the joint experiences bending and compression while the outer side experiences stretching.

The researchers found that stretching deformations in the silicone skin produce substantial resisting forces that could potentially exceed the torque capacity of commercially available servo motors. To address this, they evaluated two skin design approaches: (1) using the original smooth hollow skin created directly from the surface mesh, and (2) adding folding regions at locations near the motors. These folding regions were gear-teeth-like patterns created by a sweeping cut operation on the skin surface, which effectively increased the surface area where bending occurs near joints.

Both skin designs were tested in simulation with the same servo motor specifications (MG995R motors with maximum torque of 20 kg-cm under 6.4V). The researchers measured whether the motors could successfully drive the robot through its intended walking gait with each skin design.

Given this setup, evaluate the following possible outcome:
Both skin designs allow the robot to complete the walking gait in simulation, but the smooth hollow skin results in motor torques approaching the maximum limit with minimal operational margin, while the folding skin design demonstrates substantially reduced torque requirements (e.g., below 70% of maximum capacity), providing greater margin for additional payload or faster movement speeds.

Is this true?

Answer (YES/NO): NO